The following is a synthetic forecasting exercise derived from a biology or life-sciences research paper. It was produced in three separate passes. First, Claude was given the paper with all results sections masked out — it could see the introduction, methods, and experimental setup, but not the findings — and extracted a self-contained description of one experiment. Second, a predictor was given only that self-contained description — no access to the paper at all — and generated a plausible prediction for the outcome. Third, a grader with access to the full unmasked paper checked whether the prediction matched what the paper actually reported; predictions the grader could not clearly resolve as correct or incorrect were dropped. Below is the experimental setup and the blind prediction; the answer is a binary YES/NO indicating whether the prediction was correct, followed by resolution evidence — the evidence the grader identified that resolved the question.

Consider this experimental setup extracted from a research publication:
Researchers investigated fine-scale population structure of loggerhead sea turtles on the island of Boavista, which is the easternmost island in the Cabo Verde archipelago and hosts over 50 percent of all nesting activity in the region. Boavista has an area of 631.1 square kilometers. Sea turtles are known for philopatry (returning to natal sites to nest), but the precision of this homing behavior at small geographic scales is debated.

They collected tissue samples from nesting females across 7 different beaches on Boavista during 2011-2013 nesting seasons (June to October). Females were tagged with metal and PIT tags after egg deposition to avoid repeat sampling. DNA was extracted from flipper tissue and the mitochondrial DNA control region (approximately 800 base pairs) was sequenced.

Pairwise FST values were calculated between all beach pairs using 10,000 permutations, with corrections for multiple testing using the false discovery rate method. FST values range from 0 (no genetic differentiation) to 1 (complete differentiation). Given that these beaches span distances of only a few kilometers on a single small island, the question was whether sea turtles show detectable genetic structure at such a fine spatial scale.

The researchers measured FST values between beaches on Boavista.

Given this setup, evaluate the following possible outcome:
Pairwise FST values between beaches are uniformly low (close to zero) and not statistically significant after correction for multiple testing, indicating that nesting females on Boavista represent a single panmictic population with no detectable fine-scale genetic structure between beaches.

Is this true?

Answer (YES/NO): NO